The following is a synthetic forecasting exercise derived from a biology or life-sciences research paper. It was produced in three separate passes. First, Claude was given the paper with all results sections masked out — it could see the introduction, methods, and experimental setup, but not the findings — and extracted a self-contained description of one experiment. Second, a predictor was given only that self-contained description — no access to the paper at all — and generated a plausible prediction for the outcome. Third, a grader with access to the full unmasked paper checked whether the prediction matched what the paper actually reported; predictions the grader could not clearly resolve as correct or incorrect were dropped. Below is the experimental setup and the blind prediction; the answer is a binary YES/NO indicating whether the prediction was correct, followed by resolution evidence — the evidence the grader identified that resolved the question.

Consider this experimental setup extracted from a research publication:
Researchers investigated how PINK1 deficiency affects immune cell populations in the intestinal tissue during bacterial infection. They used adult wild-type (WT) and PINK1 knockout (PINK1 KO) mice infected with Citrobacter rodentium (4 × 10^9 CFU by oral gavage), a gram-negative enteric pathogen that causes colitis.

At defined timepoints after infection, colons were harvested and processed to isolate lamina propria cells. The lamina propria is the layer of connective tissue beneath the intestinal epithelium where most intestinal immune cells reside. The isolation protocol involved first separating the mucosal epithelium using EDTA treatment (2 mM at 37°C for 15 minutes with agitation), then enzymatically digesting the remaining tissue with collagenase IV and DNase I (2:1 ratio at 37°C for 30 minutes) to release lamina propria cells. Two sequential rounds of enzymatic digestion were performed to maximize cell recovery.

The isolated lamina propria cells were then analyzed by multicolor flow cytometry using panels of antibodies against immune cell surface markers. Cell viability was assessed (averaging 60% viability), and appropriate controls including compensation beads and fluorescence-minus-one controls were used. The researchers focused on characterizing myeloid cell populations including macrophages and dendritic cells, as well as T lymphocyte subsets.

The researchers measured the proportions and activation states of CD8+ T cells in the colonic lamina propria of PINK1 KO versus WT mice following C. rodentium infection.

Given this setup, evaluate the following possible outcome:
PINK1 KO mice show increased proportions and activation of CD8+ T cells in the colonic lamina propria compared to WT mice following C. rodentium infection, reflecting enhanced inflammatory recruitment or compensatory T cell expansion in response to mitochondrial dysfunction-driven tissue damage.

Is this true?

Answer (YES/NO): YES